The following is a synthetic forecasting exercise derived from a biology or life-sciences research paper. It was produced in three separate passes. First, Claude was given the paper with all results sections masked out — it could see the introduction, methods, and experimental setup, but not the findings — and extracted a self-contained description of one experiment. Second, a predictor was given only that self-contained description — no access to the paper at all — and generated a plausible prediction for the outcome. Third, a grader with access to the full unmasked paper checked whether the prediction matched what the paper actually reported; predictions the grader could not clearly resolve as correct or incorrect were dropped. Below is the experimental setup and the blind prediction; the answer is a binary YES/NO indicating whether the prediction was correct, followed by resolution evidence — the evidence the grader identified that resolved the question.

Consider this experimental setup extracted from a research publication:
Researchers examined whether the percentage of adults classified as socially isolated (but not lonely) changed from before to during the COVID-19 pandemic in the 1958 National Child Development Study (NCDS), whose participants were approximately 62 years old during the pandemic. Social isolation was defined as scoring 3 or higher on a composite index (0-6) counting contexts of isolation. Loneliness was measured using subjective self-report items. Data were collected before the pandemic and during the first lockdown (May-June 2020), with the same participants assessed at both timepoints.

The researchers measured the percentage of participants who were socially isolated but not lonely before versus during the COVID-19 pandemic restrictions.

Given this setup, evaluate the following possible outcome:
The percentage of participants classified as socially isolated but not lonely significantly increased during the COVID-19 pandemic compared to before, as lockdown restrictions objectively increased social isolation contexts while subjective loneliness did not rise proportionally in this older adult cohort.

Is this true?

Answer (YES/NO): NO